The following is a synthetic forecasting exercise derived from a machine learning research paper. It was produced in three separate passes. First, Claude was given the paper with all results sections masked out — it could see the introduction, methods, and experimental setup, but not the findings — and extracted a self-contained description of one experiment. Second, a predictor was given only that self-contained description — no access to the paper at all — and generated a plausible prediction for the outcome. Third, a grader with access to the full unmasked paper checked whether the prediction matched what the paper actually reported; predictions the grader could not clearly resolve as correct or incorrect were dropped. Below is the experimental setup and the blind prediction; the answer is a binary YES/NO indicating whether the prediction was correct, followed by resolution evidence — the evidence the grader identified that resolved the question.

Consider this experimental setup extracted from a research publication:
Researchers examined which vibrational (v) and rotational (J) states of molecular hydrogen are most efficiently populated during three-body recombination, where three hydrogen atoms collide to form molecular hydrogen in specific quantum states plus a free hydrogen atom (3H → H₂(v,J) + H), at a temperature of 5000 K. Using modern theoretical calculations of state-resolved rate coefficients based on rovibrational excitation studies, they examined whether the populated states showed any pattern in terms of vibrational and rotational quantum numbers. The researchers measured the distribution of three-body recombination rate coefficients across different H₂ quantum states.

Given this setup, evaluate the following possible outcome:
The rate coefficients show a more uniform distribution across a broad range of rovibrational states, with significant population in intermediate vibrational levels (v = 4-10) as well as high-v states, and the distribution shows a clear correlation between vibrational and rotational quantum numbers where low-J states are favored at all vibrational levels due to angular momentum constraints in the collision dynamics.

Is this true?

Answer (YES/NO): NO